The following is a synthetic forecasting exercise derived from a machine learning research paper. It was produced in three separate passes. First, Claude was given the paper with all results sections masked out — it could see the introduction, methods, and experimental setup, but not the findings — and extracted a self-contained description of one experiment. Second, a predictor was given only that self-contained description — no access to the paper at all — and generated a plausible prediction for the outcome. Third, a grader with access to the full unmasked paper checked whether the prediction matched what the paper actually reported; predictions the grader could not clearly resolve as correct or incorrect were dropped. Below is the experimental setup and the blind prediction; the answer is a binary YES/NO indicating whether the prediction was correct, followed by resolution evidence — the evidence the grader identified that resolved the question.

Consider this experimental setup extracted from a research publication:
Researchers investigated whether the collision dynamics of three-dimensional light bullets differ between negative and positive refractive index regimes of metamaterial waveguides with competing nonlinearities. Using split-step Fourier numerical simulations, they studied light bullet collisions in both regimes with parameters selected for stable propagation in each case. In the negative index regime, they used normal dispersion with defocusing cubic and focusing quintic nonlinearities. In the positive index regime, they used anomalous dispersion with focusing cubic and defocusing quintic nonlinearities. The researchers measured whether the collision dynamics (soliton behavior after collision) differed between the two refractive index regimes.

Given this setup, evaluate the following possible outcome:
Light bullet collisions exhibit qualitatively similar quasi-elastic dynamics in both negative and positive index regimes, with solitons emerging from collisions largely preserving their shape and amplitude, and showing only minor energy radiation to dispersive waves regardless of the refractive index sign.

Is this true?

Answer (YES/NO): YES